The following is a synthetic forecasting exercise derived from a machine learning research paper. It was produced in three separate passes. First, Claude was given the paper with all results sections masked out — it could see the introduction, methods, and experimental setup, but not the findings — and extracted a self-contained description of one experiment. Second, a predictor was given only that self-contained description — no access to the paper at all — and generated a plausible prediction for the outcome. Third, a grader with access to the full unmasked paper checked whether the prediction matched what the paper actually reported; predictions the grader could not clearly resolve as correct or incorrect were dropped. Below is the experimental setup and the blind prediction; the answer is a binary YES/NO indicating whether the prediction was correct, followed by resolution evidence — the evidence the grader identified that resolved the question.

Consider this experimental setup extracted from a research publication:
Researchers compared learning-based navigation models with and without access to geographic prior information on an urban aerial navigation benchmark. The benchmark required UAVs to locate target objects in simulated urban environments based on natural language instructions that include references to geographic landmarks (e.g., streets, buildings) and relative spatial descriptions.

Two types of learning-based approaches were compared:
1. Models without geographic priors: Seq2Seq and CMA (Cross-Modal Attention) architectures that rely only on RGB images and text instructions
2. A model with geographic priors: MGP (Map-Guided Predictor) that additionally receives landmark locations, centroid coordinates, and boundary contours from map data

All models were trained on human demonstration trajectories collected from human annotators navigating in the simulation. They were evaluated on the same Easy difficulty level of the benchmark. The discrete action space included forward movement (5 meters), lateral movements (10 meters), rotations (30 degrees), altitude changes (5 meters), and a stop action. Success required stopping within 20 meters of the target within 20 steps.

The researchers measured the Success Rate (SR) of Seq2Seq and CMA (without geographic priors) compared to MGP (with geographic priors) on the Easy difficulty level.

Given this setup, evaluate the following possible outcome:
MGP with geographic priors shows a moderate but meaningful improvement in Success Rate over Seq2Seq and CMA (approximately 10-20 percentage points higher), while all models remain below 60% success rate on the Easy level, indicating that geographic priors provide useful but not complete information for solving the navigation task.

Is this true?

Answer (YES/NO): YES